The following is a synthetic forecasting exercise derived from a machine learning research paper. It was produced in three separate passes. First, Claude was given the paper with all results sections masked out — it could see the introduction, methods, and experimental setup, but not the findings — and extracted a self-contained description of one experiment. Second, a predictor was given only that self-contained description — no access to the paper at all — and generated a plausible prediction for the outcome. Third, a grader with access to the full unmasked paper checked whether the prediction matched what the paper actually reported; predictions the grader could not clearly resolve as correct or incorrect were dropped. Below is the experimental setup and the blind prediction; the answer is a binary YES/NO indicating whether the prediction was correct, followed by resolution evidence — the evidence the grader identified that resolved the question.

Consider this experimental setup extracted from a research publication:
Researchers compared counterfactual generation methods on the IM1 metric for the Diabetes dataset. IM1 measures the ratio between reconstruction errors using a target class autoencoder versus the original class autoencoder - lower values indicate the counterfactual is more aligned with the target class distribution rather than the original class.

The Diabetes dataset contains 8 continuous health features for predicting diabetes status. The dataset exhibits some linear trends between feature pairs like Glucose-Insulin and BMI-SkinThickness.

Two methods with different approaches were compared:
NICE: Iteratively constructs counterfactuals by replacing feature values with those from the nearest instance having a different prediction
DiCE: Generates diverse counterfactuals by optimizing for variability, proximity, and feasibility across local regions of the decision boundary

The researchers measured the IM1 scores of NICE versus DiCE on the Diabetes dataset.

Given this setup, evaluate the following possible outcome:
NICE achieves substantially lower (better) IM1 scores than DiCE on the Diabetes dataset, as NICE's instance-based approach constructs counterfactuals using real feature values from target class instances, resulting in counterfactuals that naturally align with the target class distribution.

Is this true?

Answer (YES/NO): YES